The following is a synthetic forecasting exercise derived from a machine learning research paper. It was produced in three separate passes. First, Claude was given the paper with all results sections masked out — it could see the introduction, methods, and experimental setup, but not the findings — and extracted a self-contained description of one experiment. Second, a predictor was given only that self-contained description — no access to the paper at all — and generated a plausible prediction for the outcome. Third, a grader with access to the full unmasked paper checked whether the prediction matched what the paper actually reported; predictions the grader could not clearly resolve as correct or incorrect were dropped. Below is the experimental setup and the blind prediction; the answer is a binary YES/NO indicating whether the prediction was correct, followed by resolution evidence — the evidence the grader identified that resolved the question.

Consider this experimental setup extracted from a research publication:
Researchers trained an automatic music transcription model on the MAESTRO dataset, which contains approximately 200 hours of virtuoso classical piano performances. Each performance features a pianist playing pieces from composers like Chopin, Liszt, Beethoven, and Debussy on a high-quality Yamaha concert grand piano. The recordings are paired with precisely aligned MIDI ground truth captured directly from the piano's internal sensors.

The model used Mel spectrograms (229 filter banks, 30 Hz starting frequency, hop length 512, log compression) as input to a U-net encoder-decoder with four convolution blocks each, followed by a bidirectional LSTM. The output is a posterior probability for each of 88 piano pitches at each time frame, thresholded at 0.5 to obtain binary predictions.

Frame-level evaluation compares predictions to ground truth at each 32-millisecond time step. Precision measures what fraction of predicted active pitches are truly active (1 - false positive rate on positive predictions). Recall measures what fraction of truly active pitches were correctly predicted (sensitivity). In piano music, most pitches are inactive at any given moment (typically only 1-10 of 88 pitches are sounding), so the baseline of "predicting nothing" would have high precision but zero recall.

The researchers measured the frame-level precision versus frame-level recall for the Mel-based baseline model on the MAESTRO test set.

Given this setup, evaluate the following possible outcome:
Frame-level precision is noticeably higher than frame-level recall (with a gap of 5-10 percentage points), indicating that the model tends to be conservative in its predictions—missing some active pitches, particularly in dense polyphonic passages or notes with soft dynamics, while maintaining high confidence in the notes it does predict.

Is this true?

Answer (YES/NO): NO